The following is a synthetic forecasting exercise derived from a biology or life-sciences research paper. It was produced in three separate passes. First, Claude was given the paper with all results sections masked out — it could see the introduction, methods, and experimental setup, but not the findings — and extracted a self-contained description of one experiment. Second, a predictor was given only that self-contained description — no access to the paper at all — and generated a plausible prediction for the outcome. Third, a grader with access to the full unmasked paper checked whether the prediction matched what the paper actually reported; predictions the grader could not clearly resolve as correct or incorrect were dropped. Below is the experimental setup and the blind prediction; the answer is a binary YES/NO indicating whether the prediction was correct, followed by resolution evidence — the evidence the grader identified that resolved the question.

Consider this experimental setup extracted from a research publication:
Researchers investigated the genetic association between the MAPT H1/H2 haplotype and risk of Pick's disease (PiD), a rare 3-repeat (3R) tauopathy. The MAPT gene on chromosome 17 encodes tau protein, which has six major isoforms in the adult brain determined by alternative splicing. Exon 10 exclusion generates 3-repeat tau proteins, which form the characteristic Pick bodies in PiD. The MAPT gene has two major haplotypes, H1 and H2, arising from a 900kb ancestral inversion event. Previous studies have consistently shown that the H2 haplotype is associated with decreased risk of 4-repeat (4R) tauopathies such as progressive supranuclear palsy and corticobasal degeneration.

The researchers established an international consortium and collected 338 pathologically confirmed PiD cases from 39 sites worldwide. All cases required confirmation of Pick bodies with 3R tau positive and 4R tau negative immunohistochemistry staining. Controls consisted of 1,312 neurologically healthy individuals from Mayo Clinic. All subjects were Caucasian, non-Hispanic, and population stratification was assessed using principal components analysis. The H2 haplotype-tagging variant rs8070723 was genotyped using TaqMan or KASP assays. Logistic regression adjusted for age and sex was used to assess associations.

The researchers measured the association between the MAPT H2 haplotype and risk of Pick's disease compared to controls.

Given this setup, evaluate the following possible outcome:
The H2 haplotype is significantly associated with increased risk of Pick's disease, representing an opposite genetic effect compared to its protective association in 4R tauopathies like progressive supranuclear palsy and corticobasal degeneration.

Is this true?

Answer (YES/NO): YES